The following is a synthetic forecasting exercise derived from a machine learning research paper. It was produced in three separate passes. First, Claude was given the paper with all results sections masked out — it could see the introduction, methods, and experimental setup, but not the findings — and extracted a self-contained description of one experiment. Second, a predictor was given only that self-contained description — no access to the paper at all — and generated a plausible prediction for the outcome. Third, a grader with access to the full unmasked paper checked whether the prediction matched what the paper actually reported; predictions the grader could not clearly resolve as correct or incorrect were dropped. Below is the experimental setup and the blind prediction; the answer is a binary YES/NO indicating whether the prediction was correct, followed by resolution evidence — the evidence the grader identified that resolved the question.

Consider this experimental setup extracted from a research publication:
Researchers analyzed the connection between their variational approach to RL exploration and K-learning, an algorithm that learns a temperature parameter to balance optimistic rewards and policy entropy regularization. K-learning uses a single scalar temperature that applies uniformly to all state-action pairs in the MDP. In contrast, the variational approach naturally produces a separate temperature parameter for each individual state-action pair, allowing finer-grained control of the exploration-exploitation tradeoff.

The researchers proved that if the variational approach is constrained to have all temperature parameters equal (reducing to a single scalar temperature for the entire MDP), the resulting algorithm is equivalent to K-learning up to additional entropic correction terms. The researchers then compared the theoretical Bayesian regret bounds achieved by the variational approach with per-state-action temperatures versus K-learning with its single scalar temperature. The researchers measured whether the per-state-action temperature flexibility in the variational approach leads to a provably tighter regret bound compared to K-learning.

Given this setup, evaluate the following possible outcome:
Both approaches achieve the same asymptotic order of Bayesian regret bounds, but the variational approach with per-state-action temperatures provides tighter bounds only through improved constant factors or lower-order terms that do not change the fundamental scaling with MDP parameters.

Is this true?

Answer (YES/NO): YES